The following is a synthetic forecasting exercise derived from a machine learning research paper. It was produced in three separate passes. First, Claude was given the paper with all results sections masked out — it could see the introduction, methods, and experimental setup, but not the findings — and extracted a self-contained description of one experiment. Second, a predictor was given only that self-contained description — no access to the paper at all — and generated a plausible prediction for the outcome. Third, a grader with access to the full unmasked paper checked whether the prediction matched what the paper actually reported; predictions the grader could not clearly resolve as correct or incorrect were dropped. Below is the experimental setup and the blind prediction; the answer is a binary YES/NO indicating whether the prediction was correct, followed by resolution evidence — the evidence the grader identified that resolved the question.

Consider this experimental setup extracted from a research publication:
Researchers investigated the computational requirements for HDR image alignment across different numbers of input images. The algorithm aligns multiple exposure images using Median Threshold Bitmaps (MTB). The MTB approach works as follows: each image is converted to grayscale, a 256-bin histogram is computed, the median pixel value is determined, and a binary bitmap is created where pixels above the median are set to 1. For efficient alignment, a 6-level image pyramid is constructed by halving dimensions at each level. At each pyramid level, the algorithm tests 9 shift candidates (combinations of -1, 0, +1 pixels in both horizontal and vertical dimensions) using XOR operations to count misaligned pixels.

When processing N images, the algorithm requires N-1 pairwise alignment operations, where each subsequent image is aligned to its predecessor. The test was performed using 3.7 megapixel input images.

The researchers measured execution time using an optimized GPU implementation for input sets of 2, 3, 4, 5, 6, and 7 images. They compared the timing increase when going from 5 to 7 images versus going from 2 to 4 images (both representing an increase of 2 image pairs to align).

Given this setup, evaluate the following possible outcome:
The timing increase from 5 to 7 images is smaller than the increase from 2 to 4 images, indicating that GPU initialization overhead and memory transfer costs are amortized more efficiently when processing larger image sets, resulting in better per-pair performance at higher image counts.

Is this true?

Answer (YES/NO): NO